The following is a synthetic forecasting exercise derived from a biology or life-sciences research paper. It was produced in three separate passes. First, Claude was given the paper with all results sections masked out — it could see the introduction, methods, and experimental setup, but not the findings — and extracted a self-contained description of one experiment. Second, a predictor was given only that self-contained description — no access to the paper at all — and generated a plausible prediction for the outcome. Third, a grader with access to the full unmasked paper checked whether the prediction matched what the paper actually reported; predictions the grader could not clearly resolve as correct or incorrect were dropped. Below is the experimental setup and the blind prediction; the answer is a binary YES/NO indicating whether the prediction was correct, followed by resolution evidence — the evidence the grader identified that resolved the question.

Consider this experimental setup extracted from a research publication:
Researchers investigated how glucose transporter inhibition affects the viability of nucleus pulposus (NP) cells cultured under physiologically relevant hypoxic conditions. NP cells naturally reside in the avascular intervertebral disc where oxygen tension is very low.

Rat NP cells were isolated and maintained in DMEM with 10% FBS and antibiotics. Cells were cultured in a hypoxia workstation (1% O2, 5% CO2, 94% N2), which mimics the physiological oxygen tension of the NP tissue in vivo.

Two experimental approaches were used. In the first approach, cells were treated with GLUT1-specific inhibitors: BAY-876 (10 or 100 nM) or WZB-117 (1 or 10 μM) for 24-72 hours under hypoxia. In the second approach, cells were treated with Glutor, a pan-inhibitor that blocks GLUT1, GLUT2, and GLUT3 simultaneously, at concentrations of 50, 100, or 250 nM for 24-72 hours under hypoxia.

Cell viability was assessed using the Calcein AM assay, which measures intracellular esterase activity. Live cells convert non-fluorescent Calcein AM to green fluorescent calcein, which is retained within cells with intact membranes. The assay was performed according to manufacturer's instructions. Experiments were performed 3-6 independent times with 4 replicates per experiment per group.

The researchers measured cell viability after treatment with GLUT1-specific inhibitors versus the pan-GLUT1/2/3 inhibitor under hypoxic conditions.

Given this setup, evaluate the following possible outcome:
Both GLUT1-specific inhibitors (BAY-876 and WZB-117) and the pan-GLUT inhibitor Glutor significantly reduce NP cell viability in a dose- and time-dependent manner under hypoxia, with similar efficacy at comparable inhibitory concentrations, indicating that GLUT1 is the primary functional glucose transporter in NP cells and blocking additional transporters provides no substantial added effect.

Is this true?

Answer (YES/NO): NO